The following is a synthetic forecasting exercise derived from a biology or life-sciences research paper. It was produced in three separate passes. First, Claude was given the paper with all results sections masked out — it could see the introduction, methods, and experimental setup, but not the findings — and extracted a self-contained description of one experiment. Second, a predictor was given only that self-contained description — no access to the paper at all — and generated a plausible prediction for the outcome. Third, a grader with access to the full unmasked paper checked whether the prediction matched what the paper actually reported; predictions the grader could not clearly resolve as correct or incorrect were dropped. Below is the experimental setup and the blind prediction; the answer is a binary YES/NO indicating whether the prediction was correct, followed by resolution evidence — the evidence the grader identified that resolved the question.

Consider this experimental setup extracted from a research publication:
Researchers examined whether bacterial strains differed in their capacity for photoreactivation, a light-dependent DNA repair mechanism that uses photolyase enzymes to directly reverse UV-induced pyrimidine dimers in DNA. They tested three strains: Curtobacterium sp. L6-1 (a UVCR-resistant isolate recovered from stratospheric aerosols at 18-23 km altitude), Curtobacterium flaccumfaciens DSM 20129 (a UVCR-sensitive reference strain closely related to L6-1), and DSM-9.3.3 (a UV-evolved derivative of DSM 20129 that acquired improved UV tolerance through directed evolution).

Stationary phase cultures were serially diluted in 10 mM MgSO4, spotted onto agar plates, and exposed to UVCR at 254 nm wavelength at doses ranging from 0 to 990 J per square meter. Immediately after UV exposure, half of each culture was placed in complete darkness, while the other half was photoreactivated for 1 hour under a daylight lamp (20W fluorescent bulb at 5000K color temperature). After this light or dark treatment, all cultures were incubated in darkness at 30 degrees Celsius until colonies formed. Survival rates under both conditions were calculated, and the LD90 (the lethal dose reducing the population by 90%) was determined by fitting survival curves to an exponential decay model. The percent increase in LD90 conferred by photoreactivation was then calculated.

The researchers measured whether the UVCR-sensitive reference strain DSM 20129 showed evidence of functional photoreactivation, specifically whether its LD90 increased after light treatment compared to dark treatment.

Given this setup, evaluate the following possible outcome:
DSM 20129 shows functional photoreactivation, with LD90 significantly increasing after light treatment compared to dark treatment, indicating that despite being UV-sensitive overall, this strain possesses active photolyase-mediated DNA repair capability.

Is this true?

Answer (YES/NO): NO